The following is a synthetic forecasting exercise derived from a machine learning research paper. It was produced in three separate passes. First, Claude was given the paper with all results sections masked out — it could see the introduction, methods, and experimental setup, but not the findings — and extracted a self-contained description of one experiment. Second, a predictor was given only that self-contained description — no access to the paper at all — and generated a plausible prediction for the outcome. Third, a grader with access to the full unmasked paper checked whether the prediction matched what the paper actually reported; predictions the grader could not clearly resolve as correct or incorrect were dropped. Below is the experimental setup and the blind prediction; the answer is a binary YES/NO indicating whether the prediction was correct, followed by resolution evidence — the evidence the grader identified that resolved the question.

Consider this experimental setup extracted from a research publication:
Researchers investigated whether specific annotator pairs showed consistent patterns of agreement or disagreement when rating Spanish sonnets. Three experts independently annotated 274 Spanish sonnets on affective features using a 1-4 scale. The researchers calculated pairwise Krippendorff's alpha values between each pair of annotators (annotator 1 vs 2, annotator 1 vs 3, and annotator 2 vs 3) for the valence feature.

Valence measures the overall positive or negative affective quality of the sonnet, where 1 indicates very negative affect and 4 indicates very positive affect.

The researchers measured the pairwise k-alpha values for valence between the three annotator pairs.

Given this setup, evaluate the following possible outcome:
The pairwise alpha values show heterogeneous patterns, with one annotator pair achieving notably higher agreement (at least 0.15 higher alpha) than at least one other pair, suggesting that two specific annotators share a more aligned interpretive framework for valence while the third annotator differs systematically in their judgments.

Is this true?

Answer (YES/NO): YES